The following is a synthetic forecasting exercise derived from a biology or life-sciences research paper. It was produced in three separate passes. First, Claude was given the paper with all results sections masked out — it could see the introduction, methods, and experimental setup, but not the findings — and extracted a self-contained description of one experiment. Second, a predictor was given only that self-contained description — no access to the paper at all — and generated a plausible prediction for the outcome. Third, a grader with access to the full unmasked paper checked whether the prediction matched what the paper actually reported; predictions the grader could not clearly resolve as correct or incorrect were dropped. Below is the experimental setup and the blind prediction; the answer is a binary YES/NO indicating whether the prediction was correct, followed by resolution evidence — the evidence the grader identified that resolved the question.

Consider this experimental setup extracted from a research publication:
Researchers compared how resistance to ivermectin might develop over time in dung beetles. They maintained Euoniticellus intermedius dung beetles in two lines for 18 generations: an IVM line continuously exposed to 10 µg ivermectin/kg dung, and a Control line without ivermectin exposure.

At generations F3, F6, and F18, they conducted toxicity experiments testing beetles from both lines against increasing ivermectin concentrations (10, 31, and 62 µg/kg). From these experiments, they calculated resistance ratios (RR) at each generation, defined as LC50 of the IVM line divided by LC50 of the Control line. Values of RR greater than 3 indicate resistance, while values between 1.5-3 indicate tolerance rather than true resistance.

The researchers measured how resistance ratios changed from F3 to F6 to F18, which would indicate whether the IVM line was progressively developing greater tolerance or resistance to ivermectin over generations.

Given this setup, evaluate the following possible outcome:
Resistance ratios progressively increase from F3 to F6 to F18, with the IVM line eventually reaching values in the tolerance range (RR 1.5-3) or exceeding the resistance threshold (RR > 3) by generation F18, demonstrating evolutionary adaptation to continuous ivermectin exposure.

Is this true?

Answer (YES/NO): NO